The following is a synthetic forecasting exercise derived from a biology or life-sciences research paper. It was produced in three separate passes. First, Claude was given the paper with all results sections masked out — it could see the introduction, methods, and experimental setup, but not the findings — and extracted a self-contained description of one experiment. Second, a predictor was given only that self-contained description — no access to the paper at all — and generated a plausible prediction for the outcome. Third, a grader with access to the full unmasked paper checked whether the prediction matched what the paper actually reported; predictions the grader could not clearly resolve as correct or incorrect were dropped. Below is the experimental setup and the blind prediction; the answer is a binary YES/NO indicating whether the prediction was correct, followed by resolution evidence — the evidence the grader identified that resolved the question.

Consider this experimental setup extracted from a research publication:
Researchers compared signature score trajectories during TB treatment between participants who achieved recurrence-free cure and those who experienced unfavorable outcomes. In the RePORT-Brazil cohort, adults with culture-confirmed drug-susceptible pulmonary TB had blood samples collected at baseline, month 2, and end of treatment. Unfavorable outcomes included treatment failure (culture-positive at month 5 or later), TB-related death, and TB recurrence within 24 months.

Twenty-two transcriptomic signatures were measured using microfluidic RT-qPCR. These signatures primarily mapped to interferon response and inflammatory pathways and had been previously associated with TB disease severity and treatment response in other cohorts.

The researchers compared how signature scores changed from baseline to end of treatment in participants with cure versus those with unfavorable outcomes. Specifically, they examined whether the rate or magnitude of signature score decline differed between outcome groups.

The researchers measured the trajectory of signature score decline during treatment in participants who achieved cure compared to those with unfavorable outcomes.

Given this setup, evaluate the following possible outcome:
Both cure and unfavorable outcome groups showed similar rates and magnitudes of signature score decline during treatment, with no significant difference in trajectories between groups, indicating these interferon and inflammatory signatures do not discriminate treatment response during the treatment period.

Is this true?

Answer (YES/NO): NO